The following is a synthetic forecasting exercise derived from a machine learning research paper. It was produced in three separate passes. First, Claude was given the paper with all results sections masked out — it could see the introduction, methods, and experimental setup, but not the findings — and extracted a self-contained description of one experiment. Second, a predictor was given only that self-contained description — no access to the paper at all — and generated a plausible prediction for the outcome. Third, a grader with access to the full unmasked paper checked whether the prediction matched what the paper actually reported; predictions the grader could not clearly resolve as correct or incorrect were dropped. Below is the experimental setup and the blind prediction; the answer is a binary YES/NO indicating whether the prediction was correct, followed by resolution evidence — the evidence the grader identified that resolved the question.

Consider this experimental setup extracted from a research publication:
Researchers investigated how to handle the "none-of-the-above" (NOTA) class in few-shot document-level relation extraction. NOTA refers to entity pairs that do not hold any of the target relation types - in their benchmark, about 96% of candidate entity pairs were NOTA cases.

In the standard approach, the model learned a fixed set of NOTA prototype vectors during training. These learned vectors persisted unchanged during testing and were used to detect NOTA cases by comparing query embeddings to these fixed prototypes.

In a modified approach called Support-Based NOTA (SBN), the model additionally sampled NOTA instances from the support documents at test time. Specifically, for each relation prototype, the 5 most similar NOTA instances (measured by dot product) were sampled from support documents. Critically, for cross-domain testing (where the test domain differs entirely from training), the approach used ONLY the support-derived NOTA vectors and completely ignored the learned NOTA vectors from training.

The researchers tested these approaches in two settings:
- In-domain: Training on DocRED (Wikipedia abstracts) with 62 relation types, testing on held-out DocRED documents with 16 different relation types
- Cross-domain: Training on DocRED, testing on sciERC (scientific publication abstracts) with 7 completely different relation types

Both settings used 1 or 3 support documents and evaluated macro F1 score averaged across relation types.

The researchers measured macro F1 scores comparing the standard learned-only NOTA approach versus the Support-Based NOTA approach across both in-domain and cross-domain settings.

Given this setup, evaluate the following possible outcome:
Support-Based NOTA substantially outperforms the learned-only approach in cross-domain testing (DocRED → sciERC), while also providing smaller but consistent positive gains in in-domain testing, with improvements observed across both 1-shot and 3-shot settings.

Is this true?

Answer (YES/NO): NO